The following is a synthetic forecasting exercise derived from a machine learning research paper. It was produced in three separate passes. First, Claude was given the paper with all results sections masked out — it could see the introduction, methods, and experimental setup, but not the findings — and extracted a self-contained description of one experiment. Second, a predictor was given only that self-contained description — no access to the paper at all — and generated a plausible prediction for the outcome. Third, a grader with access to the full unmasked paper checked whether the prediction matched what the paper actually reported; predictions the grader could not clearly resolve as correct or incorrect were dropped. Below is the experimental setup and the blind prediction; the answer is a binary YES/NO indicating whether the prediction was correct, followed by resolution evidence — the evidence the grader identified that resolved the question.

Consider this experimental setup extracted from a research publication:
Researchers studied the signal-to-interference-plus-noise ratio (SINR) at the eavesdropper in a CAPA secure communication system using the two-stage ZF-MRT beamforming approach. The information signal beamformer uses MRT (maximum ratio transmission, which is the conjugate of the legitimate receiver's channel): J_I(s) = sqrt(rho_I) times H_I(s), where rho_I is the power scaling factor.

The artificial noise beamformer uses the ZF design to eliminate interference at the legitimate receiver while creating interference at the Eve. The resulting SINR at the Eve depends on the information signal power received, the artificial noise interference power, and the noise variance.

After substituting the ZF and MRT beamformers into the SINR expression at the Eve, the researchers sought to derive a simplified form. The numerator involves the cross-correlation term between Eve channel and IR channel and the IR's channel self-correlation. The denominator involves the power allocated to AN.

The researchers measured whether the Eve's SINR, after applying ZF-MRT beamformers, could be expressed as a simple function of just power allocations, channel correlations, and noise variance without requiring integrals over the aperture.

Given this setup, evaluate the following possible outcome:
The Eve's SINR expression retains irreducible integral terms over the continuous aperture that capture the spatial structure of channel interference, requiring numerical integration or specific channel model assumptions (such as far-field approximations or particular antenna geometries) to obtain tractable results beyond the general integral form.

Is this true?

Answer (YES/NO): NO